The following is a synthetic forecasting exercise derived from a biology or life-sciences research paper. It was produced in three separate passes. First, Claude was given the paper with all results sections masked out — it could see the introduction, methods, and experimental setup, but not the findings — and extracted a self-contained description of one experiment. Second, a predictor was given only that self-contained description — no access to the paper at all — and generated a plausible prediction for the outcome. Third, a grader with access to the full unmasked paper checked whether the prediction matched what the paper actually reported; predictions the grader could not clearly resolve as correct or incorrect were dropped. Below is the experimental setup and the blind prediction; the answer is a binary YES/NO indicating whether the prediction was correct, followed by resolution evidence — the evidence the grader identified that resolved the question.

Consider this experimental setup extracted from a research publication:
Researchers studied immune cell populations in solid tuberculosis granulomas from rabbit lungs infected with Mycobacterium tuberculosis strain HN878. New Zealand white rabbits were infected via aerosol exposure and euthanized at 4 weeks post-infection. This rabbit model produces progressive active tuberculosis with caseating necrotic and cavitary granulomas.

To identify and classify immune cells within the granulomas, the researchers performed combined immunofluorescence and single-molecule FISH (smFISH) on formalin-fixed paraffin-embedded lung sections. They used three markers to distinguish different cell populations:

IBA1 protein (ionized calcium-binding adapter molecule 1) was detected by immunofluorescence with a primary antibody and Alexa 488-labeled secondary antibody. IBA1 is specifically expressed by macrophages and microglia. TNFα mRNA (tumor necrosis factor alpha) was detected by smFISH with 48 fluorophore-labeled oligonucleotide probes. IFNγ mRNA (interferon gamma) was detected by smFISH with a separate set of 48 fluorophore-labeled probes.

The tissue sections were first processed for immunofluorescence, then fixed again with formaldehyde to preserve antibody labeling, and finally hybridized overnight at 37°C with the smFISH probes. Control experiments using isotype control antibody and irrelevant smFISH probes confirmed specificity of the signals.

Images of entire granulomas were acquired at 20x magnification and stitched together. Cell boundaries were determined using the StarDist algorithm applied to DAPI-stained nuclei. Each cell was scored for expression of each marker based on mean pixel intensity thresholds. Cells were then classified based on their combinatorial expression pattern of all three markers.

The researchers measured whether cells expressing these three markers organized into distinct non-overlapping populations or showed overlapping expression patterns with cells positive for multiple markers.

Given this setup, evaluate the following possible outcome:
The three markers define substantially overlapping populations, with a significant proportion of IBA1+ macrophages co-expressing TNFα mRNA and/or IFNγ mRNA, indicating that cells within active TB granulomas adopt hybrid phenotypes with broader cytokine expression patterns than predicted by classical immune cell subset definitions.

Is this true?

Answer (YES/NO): YES